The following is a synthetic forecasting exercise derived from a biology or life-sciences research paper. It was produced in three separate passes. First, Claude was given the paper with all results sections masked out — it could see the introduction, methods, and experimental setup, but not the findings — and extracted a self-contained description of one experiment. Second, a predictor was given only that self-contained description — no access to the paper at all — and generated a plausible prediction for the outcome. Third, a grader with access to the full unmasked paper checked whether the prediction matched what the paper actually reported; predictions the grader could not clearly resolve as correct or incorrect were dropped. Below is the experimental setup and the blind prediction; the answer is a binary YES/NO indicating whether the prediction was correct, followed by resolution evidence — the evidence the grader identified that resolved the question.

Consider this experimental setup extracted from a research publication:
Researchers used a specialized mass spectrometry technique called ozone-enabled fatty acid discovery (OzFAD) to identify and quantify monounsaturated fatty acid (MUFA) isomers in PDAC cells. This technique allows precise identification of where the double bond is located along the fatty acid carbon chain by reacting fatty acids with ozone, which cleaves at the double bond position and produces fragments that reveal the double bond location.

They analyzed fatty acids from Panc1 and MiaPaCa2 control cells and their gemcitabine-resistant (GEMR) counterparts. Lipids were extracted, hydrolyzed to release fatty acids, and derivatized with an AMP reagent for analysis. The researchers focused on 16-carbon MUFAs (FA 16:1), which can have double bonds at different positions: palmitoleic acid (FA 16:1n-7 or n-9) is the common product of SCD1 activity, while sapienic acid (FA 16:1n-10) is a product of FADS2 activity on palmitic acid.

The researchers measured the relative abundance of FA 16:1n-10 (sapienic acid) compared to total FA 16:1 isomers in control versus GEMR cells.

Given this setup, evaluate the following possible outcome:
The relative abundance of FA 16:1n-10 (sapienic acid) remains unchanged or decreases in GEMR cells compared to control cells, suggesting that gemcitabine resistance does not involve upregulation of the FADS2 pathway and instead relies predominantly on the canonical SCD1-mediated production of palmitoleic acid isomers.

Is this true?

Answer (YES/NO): YES